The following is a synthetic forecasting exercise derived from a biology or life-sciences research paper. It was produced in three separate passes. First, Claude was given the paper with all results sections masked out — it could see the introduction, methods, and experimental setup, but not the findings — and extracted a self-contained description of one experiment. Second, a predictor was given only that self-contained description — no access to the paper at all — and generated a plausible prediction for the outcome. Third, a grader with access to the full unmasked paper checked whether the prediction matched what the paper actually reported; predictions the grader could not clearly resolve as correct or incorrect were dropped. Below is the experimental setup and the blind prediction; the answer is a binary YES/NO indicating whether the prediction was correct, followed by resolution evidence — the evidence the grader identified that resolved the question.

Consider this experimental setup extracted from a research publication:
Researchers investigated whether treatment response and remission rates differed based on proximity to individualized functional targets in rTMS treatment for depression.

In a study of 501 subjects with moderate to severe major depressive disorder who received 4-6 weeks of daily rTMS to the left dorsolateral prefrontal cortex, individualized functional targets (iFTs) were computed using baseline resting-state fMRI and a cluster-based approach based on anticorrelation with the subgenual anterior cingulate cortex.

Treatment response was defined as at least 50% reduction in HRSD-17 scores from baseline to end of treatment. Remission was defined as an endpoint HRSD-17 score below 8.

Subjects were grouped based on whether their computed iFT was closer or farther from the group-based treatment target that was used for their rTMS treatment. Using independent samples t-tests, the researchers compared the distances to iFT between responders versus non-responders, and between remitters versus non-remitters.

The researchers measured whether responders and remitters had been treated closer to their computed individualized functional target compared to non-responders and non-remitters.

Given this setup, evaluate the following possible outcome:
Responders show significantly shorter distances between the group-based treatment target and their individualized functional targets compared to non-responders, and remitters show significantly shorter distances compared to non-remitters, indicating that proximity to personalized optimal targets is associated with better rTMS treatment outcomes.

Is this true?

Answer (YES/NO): NO